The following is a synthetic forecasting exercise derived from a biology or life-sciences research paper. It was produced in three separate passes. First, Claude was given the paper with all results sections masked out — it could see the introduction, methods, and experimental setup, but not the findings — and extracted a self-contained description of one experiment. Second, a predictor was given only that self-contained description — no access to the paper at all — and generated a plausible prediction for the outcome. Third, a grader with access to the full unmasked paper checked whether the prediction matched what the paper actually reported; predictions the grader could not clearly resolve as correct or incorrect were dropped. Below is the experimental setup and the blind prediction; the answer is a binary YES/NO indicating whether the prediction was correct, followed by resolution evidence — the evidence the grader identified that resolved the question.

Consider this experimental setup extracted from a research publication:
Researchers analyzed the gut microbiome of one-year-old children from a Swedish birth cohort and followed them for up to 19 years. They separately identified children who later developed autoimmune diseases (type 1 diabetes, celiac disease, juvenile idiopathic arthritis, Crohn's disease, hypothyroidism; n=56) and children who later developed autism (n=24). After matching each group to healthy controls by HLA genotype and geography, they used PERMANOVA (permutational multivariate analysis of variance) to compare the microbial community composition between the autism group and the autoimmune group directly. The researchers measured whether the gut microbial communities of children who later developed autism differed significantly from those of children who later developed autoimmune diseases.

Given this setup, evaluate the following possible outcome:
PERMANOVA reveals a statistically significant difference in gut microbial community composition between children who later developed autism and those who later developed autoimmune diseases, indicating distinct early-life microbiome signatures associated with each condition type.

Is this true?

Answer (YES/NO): NO